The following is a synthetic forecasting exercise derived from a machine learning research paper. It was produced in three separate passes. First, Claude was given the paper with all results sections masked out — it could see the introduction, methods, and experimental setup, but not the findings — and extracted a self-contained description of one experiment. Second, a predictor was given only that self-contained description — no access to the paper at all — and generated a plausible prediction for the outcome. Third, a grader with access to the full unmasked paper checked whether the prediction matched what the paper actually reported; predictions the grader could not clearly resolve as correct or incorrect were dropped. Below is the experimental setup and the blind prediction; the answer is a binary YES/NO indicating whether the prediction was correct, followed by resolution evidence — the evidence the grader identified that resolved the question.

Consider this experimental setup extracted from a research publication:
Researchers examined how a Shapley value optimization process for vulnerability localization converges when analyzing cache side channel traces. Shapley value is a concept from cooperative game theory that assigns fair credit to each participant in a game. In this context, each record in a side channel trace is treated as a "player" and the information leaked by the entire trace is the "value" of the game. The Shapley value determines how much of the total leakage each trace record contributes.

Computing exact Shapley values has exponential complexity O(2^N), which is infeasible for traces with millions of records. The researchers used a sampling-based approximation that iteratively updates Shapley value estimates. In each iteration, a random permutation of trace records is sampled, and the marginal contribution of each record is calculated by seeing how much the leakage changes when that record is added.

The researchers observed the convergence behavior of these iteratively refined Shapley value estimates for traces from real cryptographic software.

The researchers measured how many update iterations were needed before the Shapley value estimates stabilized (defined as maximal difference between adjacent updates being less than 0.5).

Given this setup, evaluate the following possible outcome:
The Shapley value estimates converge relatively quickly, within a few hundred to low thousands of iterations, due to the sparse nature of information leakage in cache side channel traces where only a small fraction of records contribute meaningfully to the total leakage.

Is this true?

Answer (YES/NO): NO